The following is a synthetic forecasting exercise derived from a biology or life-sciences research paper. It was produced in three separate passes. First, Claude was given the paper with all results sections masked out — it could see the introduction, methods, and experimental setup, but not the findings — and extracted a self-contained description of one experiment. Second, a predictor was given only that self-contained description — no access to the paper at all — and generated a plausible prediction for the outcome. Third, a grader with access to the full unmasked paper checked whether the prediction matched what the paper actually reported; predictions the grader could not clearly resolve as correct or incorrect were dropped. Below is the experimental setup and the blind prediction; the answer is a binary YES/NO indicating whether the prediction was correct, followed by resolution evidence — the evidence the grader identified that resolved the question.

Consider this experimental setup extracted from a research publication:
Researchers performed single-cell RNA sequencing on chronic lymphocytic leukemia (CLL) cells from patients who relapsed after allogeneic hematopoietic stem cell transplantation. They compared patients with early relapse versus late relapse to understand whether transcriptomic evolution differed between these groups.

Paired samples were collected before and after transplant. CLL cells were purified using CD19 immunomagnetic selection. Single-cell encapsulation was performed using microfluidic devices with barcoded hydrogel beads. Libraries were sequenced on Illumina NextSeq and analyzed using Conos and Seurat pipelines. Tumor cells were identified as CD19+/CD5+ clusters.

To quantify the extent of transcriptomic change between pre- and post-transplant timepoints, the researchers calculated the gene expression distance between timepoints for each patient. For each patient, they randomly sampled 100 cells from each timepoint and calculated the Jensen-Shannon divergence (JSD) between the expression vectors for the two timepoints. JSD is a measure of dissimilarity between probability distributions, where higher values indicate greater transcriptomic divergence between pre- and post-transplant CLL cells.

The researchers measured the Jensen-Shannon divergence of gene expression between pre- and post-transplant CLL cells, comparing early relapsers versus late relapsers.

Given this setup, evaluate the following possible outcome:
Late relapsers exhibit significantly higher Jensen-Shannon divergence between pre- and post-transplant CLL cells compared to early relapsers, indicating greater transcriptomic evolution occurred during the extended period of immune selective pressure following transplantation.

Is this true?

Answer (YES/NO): YES